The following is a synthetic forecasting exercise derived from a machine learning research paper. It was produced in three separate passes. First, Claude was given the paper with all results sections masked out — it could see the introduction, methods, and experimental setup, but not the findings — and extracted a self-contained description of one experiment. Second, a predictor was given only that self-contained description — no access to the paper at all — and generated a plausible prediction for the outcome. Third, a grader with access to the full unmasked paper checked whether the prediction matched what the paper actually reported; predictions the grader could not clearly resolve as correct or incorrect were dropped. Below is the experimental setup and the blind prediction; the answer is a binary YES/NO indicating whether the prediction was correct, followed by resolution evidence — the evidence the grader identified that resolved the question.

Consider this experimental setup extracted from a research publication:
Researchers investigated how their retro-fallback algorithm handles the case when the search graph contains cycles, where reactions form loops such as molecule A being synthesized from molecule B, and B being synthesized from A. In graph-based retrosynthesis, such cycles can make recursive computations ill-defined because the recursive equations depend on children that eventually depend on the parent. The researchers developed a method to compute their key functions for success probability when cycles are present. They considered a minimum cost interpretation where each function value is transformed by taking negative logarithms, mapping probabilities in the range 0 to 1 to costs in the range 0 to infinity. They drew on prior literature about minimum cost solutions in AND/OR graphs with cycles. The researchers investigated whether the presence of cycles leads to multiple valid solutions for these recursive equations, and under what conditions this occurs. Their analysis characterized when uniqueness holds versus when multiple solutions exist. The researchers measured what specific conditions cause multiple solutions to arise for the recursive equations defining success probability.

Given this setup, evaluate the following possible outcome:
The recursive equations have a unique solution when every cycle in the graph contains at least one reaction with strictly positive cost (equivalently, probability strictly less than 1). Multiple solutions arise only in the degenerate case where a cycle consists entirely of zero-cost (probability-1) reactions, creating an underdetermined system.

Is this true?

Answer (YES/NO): YES